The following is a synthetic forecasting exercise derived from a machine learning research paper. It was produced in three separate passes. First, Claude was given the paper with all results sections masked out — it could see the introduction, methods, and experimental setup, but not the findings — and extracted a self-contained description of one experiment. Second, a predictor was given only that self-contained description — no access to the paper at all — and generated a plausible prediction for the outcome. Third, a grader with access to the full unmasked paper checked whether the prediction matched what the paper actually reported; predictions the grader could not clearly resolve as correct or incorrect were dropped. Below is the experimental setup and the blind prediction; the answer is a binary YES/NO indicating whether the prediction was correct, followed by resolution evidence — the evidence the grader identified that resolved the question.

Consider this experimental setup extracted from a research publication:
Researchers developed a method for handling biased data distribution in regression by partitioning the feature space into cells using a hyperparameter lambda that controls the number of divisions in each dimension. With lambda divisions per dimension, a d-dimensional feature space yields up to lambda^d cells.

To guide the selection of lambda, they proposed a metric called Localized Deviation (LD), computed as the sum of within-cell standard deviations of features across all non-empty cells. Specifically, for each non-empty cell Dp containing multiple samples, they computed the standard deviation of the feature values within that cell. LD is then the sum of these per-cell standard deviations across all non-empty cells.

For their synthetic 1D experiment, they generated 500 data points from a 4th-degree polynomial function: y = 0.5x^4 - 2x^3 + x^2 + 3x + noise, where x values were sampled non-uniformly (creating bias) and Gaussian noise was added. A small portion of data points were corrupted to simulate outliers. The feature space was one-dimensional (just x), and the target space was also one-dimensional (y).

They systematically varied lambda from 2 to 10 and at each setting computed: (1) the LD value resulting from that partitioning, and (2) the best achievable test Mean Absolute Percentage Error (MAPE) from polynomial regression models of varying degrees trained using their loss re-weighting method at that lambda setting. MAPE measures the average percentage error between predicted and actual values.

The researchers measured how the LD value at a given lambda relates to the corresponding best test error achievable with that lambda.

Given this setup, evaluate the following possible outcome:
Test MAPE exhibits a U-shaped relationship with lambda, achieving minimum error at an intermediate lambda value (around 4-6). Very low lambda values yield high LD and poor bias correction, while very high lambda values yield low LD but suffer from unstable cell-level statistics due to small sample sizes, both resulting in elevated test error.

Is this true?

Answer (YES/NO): NO